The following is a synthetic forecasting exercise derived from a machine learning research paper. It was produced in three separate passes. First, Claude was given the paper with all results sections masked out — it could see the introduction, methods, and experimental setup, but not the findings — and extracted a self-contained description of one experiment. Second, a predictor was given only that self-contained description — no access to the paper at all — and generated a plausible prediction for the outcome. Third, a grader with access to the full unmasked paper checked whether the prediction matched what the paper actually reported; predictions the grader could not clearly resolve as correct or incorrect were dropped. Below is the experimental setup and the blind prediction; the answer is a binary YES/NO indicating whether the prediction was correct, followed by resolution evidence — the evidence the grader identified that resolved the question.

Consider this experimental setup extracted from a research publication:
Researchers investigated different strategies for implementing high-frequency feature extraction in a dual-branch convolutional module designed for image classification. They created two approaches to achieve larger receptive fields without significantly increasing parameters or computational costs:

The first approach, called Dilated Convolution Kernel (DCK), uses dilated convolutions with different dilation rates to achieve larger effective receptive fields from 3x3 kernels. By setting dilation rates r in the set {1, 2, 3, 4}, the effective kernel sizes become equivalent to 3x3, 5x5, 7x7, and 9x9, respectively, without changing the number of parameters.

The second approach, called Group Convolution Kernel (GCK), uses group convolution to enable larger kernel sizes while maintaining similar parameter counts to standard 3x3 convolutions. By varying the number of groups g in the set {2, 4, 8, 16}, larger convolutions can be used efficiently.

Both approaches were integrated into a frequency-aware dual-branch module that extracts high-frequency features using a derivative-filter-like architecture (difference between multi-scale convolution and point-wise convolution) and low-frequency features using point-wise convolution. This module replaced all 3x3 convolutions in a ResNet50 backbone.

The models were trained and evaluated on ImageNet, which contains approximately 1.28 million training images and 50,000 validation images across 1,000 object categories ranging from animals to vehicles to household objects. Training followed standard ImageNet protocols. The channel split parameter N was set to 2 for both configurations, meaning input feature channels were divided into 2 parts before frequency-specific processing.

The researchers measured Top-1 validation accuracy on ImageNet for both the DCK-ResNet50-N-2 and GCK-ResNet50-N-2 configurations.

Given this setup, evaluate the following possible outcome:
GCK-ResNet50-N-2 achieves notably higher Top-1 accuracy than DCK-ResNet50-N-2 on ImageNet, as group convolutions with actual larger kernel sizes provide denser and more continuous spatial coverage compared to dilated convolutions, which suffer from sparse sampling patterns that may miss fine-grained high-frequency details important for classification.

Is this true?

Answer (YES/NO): NO